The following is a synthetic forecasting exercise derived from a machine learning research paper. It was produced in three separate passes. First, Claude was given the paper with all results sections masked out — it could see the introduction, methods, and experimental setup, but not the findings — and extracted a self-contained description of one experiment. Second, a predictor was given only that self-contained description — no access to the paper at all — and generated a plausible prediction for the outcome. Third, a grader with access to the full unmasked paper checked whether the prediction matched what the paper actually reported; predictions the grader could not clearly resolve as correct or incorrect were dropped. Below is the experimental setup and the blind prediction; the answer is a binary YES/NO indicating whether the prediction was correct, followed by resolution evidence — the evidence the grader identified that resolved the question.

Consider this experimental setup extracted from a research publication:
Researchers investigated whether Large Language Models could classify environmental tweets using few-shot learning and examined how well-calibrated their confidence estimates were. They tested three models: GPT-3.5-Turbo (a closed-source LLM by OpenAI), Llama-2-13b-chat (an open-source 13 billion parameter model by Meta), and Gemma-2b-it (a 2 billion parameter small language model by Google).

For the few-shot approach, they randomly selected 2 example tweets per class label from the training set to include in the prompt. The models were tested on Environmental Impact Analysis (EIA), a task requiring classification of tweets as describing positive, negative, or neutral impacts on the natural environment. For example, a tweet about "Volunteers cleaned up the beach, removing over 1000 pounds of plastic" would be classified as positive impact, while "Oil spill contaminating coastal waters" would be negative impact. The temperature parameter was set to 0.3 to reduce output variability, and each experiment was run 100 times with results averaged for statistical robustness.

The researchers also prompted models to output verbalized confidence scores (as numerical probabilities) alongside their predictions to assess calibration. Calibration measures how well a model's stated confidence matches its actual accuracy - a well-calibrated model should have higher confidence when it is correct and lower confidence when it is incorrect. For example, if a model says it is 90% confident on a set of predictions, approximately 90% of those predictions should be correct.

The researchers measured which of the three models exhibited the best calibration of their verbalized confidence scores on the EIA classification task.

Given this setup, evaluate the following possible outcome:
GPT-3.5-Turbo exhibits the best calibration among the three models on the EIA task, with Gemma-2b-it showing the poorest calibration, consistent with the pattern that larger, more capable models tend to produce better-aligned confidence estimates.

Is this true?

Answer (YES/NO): YES